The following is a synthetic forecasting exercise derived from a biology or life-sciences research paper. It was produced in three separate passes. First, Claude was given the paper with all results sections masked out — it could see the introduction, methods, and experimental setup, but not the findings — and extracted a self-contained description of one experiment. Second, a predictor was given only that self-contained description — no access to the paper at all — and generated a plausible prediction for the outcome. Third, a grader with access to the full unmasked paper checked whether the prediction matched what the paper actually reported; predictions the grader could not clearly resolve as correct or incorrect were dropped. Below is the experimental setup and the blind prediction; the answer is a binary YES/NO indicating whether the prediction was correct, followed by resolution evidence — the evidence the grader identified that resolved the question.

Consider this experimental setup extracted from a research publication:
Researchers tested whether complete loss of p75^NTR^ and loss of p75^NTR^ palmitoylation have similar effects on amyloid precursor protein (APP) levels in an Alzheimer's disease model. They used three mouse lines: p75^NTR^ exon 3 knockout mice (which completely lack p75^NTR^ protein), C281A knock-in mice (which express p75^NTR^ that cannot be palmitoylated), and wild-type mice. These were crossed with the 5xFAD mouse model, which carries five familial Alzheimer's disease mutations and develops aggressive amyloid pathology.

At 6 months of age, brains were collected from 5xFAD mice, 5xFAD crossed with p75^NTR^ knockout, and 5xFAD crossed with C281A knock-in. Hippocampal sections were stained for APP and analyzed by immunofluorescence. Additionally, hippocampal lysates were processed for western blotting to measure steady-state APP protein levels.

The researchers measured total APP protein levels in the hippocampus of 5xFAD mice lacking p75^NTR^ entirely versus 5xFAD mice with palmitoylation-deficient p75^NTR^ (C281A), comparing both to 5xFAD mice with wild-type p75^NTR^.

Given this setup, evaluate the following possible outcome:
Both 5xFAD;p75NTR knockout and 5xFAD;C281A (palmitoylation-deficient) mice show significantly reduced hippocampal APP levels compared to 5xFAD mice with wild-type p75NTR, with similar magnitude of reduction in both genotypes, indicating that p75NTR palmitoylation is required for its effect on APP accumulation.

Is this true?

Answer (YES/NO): NO